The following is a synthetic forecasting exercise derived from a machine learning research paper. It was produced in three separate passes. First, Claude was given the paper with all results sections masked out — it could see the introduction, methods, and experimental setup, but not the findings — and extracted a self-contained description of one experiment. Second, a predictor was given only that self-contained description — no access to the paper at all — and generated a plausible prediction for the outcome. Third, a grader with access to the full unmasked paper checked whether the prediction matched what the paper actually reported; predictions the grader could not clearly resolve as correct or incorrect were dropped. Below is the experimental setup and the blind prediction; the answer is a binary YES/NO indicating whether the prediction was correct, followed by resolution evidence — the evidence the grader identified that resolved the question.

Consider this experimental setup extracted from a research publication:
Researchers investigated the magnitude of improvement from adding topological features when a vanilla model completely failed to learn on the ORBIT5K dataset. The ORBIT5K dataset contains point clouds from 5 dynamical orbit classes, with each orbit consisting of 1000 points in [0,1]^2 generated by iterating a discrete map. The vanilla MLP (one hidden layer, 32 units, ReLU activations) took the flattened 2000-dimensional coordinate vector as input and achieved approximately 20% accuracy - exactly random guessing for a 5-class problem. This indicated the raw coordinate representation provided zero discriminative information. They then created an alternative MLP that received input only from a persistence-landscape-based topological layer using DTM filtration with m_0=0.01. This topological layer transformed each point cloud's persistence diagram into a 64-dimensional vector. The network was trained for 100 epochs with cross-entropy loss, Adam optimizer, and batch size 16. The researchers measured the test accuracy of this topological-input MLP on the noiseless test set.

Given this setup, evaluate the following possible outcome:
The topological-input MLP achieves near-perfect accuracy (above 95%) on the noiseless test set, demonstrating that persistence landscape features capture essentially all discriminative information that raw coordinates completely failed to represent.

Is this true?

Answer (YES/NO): NO